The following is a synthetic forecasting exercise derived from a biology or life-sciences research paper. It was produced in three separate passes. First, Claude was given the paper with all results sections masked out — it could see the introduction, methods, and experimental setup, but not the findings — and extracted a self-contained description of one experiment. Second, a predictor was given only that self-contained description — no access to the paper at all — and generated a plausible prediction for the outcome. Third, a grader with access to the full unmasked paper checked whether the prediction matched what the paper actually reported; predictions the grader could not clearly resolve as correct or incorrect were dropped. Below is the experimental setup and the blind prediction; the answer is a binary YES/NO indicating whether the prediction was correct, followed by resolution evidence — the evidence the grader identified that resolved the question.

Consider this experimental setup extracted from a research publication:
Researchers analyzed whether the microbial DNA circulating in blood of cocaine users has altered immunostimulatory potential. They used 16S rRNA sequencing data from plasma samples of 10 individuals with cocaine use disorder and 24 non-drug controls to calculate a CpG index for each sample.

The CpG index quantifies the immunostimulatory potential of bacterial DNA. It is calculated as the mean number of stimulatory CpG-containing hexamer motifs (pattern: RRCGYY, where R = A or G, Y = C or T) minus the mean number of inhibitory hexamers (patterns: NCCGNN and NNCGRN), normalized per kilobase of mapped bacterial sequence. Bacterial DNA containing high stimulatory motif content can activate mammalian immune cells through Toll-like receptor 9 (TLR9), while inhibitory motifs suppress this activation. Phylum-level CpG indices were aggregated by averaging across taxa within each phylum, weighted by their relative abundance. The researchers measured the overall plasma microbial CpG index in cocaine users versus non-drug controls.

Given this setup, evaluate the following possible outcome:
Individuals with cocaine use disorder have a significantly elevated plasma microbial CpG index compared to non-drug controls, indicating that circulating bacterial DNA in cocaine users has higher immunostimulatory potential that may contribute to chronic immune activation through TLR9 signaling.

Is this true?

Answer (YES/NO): NO